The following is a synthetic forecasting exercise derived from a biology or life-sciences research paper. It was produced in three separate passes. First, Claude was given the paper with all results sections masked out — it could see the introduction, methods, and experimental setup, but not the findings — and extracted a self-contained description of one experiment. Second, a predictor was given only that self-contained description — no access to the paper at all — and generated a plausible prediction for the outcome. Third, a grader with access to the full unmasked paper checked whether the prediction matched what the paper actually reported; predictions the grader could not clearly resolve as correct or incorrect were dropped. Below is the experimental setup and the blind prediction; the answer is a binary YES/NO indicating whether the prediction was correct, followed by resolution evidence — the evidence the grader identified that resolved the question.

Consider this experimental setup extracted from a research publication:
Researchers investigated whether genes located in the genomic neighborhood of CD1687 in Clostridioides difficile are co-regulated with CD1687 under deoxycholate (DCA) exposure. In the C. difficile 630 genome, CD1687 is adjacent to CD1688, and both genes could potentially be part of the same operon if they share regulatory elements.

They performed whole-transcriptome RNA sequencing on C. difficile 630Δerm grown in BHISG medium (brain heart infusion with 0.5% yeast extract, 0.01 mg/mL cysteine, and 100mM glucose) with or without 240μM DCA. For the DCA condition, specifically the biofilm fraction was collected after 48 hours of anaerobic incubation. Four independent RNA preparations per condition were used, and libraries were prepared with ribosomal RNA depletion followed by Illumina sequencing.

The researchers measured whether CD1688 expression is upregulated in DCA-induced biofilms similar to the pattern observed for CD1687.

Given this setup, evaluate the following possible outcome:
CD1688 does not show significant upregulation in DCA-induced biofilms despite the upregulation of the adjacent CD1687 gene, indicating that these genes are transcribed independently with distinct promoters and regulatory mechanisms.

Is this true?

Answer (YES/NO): NO